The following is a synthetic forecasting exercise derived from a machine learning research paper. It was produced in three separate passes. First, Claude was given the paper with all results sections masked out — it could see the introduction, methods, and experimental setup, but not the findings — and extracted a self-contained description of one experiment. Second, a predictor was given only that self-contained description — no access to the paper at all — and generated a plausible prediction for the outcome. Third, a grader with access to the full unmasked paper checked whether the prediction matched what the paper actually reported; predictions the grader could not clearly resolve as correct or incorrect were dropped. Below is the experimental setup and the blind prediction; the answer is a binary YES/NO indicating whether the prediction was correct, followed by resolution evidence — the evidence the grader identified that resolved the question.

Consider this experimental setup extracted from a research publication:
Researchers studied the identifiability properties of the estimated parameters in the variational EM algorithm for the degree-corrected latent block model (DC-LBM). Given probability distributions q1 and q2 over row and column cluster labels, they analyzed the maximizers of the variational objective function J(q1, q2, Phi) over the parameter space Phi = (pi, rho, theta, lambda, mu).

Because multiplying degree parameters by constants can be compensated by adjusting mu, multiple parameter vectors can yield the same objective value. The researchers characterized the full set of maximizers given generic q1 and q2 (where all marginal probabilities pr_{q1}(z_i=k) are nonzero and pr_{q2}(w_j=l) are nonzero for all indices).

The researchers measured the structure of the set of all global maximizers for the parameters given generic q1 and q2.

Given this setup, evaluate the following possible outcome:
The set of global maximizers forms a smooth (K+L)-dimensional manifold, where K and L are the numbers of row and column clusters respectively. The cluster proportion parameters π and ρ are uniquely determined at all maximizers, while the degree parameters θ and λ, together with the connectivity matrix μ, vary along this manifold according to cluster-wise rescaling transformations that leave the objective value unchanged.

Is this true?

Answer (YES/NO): NO